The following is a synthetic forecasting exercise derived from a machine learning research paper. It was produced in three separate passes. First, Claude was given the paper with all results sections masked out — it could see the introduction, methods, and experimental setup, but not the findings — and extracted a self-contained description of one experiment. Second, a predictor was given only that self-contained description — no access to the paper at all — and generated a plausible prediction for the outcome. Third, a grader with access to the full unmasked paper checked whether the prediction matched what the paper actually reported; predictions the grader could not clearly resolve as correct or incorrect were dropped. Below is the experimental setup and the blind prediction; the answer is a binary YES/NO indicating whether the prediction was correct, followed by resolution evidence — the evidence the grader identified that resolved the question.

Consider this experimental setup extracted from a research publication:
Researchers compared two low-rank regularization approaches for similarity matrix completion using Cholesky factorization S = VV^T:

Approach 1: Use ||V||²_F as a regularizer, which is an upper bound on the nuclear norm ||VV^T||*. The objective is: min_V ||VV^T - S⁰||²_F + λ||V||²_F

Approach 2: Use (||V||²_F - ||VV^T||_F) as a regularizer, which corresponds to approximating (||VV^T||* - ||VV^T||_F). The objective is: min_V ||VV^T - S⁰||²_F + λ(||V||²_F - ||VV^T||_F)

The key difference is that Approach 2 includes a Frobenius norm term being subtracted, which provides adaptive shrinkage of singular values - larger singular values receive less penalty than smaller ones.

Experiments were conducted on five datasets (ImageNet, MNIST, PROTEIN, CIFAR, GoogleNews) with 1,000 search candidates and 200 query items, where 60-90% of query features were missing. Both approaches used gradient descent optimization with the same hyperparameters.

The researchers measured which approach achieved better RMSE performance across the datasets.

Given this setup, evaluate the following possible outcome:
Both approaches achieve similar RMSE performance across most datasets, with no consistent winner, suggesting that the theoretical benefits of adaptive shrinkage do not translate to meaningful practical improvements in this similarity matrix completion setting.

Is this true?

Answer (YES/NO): NO